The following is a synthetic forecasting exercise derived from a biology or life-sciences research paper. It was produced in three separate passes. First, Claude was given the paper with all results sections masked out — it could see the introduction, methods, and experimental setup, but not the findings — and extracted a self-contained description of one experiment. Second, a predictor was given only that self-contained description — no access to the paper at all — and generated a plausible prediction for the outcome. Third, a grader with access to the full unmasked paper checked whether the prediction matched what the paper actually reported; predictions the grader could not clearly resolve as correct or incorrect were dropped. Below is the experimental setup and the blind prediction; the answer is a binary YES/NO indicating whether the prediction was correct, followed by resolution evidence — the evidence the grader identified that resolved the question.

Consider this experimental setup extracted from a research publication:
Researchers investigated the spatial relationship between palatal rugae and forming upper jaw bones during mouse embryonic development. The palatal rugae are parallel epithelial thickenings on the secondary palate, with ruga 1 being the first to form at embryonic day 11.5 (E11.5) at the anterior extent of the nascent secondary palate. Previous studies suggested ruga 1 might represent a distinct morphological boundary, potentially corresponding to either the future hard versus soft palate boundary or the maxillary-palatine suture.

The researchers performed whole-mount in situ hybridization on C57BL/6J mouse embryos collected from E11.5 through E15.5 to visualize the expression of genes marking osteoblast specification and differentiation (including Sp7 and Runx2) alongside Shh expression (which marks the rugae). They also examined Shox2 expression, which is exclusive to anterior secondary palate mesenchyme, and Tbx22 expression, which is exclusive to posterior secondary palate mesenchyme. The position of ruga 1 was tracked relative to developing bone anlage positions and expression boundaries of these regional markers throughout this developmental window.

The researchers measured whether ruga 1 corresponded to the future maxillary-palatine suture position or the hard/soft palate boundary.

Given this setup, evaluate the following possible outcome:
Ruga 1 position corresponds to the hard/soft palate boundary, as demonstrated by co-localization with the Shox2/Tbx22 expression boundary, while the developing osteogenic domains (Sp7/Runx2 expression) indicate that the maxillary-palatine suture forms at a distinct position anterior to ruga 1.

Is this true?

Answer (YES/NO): NO